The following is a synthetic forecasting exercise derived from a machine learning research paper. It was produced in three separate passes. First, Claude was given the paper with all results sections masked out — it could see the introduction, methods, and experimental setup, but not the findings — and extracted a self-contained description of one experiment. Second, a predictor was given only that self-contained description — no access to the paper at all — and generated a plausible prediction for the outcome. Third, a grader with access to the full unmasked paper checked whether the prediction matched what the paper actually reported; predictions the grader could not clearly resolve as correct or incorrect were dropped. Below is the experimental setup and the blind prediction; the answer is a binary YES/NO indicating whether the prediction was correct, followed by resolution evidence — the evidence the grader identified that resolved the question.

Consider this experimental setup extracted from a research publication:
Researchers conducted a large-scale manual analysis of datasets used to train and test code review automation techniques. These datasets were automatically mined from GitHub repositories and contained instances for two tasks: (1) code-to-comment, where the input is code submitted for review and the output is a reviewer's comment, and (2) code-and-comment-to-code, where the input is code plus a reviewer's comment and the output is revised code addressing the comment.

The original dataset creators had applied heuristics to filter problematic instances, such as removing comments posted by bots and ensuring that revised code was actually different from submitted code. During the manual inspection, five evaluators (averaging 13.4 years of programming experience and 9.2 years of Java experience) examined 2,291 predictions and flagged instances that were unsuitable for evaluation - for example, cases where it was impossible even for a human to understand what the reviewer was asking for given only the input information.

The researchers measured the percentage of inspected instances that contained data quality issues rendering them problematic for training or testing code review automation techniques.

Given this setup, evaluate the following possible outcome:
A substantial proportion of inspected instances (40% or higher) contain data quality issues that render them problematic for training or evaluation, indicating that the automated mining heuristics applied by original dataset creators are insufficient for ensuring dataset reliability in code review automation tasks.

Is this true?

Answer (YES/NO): NO